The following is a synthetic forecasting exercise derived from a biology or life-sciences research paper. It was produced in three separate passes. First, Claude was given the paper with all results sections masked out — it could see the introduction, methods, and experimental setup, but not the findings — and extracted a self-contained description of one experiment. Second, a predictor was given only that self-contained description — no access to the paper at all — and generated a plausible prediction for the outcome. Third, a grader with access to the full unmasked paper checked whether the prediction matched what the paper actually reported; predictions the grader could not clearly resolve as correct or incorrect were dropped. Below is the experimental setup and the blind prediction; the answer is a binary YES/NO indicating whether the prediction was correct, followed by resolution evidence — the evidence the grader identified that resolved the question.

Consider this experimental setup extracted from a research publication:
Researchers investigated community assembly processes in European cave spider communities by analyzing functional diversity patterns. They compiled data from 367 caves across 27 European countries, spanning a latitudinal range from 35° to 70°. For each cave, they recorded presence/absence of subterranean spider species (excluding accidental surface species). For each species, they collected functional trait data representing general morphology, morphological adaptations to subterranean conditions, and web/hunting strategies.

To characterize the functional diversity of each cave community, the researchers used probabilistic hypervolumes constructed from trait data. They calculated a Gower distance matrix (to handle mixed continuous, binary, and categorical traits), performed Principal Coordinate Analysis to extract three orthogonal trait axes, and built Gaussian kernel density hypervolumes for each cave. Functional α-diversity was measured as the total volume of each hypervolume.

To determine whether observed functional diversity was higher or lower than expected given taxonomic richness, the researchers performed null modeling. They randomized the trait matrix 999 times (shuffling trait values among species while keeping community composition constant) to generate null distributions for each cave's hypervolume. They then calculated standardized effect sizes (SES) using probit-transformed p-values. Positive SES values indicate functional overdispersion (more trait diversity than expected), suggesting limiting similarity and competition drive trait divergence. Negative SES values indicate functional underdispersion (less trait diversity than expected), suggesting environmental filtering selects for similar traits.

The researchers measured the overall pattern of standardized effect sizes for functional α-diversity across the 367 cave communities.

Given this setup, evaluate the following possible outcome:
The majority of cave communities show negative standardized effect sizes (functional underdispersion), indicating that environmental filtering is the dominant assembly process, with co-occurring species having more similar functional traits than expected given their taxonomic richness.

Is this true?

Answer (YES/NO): NO